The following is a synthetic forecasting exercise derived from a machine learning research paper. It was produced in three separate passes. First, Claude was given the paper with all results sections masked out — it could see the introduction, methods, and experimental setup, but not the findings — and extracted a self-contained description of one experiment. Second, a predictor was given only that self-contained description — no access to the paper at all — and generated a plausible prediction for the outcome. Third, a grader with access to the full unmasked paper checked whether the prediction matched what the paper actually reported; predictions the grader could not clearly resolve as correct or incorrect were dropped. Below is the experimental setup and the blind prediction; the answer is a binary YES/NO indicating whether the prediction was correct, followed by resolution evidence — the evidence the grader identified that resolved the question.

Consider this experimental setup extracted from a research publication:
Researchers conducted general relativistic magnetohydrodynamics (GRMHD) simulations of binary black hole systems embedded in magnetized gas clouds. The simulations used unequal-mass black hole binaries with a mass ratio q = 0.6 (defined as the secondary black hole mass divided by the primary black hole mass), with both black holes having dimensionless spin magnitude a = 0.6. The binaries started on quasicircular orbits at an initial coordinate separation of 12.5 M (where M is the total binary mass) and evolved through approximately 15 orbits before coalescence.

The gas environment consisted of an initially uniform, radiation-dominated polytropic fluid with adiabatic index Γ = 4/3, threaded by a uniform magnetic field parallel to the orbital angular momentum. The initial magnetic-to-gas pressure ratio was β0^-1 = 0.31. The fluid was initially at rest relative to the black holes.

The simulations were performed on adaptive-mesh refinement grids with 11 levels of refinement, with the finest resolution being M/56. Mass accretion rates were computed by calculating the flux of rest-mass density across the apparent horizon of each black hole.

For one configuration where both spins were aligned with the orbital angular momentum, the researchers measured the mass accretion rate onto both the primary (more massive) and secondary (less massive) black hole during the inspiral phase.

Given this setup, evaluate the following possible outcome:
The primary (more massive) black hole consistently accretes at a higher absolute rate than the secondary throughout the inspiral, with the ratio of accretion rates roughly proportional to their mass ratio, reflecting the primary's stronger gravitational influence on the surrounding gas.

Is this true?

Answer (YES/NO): NO